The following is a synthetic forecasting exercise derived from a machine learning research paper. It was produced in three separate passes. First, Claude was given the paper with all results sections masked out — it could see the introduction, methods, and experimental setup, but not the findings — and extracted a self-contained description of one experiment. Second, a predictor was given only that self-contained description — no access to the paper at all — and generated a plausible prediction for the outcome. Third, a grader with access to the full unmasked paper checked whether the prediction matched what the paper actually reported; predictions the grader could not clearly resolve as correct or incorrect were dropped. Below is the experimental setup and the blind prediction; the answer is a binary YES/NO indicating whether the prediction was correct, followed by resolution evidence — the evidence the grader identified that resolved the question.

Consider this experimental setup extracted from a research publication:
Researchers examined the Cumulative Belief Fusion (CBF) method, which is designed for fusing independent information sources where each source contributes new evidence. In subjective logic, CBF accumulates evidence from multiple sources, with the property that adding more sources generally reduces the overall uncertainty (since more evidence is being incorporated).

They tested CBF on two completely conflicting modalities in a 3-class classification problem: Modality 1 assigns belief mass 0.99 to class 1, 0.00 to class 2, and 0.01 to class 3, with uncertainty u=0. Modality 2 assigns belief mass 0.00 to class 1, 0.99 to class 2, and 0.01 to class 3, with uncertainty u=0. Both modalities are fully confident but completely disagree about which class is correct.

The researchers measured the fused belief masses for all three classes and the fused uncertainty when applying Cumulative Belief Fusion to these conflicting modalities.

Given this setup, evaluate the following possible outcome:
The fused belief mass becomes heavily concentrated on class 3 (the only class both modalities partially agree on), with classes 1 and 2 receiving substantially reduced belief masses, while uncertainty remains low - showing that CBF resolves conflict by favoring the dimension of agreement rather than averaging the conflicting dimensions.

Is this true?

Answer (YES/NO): NO